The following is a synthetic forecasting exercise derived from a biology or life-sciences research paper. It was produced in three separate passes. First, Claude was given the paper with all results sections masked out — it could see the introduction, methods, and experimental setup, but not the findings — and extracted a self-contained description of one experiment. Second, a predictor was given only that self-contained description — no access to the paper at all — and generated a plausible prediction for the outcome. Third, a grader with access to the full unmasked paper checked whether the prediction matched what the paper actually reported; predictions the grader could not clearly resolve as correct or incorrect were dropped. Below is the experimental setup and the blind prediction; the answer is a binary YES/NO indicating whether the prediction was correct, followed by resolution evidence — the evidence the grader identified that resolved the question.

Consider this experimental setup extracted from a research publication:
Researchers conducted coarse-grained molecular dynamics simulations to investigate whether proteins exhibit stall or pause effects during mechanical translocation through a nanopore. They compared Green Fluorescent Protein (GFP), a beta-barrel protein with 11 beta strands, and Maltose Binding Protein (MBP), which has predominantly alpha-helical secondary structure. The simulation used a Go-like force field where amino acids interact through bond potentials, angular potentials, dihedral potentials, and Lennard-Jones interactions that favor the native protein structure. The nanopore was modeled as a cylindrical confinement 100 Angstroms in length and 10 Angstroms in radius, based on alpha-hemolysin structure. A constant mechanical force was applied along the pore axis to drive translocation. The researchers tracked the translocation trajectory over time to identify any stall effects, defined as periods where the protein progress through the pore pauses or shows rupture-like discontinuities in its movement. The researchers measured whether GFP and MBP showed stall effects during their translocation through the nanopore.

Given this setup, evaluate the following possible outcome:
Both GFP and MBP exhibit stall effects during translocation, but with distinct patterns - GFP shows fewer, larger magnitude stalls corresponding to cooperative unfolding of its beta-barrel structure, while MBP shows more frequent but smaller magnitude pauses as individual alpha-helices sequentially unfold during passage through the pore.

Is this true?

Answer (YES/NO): NO